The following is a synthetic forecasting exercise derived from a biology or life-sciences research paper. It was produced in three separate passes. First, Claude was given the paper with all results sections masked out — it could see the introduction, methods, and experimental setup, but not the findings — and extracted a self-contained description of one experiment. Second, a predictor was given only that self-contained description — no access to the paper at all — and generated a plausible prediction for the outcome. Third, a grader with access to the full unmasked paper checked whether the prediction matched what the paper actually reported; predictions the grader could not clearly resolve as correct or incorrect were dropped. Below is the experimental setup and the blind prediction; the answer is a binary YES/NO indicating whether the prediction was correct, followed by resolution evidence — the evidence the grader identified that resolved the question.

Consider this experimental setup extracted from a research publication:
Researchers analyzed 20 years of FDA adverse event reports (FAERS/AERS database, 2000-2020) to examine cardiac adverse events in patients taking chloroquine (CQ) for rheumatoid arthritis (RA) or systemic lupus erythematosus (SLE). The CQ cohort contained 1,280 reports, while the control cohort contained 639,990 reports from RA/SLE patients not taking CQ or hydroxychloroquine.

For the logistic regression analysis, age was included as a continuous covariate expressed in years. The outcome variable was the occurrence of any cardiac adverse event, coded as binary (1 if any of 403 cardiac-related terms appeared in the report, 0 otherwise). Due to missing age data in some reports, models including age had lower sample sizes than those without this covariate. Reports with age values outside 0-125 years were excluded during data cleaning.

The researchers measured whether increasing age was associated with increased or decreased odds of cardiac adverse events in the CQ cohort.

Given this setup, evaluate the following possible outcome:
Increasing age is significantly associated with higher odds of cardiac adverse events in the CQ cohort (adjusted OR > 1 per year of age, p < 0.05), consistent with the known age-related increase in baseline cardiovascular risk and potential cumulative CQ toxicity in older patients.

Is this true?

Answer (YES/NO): YES